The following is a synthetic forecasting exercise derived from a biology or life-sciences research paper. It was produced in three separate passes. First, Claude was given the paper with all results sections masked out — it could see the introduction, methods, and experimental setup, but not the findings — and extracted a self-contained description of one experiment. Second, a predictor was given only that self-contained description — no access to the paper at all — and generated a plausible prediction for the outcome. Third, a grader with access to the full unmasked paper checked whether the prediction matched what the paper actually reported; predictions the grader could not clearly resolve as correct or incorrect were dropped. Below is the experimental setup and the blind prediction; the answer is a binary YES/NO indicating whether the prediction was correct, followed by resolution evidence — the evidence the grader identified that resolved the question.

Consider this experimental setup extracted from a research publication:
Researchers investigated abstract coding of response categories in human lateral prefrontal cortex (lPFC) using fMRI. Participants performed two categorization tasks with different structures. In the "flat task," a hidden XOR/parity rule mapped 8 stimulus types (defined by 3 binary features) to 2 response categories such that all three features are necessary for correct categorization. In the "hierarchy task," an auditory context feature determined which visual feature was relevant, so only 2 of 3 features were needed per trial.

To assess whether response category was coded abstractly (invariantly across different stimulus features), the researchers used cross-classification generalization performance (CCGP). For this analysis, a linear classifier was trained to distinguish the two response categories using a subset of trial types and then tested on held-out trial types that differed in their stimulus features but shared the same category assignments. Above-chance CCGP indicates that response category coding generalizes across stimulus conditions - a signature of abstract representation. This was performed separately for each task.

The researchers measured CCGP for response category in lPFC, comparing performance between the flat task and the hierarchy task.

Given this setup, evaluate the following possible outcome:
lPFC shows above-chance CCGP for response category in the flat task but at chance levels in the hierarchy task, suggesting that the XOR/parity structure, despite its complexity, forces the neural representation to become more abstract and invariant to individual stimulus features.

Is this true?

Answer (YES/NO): YES